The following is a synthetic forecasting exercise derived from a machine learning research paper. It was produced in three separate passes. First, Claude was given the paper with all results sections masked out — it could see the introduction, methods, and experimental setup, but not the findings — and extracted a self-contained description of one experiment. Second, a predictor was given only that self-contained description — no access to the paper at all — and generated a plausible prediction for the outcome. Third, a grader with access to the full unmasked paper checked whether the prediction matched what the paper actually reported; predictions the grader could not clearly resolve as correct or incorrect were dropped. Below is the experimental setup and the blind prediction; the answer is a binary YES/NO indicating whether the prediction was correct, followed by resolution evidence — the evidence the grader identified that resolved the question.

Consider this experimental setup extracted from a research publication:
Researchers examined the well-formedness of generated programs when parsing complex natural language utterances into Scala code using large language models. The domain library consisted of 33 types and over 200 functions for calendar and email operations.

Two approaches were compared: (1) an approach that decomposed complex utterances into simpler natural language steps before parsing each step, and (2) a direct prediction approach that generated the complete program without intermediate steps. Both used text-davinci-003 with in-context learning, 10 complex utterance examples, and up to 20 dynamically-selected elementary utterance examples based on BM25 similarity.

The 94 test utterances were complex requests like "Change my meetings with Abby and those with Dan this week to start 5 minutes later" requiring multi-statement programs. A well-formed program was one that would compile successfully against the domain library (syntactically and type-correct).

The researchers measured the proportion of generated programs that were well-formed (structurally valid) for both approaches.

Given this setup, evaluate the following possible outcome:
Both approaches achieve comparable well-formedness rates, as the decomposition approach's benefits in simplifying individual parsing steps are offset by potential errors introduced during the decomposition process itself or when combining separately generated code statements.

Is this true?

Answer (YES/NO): YES